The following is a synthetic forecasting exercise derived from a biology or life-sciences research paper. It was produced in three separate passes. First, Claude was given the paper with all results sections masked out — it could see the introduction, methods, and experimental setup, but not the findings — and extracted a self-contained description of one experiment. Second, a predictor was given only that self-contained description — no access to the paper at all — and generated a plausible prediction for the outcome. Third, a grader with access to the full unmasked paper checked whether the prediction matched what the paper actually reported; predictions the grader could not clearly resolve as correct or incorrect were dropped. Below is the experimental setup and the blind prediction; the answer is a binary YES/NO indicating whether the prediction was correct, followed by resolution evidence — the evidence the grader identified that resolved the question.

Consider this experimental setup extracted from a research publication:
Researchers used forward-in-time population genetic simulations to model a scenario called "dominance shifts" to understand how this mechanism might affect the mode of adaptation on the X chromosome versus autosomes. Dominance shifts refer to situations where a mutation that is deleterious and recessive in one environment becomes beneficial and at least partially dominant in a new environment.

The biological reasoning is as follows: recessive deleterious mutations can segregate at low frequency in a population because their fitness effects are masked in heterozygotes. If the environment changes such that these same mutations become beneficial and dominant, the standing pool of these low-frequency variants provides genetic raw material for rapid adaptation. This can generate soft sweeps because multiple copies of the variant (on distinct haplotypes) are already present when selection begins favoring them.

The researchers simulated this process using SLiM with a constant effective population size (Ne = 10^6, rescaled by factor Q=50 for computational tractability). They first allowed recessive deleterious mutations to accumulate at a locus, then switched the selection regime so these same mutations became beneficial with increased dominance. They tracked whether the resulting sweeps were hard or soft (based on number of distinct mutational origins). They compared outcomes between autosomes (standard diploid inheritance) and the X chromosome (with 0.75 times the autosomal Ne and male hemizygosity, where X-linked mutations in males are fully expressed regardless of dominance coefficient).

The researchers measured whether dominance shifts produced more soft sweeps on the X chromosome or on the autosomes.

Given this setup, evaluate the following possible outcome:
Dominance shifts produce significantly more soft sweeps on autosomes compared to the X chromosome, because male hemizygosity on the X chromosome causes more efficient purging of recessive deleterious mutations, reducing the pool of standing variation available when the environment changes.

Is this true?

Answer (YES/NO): YES